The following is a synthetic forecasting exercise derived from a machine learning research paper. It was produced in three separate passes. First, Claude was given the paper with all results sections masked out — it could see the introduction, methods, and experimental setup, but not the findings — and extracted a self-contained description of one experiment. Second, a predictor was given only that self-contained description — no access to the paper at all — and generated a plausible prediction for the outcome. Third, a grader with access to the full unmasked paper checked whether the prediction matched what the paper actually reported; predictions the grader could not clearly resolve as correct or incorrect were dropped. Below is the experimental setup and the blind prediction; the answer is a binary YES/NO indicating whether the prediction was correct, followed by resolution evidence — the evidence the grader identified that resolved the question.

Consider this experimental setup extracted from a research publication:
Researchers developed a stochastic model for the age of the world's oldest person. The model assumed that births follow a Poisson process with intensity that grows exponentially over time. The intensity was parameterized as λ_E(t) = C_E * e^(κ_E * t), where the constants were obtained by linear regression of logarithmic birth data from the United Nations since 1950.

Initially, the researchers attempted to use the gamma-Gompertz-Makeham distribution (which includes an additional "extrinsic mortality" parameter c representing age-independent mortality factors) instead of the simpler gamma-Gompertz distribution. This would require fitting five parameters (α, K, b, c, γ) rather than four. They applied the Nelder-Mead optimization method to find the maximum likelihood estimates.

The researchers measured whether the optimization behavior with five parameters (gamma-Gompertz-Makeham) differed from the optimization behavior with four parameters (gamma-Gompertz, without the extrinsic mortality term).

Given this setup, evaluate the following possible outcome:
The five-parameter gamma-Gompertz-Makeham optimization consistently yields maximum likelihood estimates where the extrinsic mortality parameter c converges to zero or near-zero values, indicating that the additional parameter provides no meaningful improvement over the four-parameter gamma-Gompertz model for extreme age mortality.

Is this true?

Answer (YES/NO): NO